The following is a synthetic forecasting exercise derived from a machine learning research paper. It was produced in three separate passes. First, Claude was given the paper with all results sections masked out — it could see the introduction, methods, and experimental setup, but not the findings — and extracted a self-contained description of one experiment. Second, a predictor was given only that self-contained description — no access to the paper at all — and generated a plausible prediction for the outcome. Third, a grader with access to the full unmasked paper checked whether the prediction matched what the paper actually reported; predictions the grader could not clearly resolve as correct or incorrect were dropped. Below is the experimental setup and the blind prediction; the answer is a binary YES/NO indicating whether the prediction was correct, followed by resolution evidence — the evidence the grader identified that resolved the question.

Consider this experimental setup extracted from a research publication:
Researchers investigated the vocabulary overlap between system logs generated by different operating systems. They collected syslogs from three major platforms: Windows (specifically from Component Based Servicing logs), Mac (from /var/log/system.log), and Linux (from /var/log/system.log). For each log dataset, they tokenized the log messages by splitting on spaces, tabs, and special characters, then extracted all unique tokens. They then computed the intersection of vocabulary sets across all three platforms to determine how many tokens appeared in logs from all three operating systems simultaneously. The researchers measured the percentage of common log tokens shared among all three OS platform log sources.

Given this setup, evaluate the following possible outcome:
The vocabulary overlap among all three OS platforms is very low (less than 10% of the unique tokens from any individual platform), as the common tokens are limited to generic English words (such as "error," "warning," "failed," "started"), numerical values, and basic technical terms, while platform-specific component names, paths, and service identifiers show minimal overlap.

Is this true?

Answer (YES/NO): YES